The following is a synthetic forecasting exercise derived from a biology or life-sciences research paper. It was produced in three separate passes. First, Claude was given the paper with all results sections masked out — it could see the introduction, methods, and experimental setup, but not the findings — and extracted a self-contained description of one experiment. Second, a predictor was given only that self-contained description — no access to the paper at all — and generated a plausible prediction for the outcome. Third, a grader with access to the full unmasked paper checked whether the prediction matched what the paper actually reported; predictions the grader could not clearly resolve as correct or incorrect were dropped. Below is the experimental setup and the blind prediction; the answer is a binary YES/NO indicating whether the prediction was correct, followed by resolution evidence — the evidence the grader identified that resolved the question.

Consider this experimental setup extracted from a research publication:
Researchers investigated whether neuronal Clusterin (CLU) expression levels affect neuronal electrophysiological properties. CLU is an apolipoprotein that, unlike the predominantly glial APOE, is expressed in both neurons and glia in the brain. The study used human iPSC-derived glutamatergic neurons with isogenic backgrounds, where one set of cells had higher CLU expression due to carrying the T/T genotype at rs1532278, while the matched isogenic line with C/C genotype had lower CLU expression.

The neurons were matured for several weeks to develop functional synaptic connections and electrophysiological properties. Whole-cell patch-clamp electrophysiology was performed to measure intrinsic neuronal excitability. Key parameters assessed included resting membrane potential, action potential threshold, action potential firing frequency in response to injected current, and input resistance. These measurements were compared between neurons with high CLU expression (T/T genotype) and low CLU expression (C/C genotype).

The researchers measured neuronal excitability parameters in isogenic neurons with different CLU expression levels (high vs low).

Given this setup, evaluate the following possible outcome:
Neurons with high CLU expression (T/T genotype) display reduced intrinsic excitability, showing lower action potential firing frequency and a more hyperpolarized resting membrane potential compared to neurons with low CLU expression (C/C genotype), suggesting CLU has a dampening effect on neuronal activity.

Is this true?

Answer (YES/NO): NO